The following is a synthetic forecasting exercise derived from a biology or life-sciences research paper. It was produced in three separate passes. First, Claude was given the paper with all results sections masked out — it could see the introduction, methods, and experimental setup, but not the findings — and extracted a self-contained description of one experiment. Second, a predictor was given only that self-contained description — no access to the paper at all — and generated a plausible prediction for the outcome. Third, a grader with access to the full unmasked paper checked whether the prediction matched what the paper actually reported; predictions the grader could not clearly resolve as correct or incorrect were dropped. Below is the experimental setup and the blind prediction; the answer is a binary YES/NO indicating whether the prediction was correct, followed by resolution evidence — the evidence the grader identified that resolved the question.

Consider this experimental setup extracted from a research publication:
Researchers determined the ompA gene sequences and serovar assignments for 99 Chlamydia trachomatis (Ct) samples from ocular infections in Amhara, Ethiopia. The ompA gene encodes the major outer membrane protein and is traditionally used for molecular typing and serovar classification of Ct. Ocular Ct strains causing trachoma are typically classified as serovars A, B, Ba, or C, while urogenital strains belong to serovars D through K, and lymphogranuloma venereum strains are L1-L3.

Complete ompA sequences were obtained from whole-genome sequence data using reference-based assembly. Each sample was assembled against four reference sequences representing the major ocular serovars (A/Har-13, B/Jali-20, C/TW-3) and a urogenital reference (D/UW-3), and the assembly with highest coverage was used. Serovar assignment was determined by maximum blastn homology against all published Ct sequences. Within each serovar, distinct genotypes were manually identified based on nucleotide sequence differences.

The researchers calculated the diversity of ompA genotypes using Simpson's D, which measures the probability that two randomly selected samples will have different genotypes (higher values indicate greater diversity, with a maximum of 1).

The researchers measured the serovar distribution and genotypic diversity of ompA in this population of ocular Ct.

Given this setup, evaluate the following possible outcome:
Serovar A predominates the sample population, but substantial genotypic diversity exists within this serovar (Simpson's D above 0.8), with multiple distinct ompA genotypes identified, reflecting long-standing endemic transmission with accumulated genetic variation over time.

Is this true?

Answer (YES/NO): NO